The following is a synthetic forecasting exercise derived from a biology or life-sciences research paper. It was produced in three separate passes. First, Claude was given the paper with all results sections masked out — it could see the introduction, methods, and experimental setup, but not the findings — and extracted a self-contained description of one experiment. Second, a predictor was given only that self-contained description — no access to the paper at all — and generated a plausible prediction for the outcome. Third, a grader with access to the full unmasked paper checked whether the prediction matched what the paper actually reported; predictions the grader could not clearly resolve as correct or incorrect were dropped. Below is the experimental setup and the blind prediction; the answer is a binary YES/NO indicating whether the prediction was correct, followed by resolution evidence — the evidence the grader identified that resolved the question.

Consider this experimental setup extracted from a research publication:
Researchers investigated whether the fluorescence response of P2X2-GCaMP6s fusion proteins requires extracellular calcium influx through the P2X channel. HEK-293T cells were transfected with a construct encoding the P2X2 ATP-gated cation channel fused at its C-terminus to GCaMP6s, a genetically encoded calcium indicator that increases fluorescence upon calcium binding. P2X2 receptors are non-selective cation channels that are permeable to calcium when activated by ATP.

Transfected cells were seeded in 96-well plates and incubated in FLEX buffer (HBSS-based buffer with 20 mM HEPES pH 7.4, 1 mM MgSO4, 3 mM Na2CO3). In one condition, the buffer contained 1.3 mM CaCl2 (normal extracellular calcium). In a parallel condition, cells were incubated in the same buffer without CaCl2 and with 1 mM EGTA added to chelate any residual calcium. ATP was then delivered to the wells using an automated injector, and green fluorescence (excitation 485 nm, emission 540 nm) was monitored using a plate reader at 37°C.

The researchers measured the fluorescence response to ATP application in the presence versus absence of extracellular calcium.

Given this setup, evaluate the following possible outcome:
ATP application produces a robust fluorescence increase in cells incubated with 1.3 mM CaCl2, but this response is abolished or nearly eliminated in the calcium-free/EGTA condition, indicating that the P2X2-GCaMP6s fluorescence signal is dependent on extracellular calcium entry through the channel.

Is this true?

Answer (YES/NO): YES